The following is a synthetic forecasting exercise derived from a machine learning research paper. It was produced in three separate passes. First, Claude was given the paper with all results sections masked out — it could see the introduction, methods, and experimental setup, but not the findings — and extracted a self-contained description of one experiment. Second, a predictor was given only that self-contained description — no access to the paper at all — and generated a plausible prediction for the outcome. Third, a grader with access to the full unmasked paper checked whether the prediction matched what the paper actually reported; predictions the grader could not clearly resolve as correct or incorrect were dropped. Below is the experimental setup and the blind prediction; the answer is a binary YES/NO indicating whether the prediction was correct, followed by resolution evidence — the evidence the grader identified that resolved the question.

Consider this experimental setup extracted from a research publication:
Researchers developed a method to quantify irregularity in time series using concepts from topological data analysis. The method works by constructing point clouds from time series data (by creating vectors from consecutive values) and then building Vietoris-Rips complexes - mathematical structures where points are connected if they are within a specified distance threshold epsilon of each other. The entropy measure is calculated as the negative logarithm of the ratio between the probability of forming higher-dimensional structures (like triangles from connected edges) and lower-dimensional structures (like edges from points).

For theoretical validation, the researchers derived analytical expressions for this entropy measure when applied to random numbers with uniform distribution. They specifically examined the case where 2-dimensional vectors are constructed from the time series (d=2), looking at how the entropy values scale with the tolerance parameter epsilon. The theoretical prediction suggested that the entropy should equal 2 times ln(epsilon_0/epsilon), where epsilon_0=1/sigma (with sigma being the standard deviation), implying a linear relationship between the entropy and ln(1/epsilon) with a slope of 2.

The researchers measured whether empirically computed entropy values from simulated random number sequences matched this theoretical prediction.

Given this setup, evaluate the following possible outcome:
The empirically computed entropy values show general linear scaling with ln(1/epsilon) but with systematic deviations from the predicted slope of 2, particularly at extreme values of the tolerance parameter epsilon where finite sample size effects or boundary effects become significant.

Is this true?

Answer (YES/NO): NO